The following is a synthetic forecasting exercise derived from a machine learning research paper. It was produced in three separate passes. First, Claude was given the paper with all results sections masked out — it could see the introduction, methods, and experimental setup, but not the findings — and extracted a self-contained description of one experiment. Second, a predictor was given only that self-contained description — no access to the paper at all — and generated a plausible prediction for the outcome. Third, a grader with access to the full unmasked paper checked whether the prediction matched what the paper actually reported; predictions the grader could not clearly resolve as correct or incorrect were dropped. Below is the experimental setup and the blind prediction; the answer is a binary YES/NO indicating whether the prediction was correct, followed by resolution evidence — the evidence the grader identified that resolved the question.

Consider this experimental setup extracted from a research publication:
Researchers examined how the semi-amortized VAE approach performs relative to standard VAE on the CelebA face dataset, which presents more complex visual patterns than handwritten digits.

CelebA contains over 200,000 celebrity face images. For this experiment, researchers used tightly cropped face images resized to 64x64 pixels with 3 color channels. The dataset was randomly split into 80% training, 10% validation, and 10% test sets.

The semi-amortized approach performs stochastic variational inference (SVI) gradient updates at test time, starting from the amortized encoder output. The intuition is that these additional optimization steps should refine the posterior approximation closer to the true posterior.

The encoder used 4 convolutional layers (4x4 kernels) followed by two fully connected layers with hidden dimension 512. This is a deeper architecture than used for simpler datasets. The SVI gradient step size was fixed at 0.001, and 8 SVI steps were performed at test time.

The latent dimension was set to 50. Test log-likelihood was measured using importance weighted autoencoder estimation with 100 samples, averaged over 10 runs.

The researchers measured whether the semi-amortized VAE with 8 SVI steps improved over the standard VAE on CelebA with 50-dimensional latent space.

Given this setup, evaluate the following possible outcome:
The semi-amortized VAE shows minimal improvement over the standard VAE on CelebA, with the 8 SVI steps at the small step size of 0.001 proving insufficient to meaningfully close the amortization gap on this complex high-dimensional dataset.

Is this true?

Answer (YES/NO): NO